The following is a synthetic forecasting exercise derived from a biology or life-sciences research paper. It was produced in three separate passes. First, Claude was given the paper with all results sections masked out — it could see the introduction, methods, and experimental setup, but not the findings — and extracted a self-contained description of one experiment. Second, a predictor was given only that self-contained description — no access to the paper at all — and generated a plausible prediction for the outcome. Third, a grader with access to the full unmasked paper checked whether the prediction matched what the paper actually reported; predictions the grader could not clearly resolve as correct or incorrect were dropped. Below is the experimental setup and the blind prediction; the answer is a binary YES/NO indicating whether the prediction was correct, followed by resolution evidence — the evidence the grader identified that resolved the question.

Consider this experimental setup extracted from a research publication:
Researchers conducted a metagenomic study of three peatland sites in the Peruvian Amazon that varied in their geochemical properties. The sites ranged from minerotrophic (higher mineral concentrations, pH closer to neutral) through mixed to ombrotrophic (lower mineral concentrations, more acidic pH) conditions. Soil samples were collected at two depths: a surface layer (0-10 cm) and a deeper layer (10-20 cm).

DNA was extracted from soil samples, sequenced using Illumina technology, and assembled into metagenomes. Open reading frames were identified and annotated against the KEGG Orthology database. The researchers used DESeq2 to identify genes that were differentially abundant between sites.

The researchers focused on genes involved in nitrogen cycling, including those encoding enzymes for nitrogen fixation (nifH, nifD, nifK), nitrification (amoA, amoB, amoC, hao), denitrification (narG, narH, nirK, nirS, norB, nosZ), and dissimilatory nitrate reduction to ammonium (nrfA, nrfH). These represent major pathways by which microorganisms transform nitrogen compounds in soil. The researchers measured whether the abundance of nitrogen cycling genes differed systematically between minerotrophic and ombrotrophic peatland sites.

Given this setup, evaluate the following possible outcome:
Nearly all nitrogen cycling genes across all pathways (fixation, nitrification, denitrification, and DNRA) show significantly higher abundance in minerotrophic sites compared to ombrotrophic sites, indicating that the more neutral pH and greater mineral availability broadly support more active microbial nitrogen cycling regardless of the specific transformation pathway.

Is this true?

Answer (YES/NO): NO